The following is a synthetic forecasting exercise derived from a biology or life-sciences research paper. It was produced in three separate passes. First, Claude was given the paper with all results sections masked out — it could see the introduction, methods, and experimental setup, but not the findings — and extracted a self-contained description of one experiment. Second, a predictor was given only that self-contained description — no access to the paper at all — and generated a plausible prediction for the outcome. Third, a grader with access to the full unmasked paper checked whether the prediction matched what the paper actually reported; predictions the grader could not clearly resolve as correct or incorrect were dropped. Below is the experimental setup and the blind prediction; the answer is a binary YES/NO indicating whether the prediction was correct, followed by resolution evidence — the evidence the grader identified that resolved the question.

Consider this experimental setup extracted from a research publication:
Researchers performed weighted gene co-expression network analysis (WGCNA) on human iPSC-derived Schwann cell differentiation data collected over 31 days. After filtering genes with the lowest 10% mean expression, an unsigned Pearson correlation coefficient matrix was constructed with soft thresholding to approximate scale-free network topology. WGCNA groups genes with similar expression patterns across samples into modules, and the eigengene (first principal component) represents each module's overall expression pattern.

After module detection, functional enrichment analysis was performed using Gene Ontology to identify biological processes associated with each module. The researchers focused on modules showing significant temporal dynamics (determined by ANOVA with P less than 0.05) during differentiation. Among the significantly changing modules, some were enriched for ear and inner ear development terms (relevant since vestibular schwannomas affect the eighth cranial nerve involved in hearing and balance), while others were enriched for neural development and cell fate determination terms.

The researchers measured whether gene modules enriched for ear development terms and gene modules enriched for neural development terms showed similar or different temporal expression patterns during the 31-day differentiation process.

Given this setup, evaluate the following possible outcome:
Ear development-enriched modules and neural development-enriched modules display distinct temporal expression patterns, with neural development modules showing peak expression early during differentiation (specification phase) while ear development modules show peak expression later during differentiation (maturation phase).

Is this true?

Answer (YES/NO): YES